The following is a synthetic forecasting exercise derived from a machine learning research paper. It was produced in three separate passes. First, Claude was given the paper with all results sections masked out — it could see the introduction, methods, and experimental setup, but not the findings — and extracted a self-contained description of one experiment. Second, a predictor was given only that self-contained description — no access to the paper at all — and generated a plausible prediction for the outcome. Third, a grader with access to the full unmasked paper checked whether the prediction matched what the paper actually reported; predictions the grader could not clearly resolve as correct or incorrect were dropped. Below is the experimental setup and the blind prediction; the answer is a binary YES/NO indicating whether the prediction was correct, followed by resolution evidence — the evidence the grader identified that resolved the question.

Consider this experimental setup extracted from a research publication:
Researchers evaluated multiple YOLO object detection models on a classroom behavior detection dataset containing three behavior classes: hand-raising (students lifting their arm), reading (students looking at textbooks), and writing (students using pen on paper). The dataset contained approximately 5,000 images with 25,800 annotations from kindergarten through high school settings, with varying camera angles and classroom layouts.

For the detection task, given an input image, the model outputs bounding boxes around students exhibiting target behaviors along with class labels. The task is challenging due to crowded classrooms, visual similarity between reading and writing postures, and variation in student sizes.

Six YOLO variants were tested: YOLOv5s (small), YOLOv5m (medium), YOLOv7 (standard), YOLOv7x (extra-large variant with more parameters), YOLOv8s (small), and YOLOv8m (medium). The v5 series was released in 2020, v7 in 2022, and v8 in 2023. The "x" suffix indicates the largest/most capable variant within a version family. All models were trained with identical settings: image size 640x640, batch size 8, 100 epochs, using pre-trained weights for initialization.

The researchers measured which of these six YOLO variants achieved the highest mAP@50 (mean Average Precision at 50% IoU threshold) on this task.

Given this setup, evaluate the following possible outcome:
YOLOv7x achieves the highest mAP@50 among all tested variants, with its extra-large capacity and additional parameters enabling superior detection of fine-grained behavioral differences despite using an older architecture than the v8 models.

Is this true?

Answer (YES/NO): YES